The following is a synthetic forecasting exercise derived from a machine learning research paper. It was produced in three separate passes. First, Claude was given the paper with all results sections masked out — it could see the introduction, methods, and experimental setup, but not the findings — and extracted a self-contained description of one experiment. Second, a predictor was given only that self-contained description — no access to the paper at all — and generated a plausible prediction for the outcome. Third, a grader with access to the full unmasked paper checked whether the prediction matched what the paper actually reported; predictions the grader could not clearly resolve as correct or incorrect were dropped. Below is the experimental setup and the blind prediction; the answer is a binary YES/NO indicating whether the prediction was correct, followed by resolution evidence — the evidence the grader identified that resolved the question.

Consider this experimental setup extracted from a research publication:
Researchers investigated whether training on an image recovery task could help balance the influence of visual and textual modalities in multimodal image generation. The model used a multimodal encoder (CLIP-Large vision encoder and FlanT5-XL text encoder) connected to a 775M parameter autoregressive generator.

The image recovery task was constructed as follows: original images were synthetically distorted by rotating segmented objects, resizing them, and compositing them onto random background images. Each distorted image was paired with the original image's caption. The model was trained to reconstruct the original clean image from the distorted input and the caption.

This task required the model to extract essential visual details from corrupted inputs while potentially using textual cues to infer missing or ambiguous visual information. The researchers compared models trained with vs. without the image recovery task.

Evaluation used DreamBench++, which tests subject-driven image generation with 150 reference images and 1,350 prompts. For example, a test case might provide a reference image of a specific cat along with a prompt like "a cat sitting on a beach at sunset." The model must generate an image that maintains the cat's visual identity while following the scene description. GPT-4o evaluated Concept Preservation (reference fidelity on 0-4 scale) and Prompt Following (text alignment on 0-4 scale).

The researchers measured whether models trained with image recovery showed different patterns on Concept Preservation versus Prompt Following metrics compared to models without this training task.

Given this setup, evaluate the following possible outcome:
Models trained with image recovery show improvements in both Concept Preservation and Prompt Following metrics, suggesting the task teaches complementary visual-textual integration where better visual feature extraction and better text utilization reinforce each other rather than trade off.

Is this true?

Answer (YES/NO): NO